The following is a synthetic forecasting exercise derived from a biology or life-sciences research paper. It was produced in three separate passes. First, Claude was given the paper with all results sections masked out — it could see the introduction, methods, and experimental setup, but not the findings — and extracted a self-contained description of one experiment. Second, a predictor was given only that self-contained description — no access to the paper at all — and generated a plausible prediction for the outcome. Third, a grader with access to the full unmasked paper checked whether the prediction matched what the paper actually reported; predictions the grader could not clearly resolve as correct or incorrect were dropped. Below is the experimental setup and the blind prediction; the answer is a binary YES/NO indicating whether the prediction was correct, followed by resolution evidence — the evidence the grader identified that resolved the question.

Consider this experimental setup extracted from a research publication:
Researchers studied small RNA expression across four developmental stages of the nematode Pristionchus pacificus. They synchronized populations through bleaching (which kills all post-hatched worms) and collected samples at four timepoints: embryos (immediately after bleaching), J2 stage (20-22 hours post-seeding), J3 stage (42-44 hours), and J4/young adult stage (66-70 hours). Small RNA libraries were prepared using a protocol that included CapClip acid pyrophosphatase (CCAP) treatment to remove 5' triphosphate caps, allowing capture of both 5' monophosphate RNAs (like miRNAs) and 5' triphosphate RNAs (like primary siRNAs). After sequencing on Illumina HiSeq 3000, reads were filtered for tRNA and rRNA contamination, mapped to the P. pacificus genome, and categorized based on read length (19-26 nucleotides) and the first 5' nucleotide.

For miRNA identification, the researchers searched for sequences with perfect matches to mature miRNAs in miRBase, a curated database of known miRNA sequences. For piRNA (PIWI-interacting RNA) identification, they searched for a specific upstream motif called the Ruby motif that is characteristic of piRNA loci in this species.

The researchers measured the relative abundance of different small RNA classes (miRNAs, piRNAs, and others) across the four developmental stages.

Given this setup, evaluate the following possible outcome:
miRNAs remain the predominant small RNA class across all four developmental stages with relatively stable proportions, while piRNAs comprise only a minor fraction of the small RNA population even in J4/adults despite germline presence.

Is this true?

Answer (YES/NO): NO